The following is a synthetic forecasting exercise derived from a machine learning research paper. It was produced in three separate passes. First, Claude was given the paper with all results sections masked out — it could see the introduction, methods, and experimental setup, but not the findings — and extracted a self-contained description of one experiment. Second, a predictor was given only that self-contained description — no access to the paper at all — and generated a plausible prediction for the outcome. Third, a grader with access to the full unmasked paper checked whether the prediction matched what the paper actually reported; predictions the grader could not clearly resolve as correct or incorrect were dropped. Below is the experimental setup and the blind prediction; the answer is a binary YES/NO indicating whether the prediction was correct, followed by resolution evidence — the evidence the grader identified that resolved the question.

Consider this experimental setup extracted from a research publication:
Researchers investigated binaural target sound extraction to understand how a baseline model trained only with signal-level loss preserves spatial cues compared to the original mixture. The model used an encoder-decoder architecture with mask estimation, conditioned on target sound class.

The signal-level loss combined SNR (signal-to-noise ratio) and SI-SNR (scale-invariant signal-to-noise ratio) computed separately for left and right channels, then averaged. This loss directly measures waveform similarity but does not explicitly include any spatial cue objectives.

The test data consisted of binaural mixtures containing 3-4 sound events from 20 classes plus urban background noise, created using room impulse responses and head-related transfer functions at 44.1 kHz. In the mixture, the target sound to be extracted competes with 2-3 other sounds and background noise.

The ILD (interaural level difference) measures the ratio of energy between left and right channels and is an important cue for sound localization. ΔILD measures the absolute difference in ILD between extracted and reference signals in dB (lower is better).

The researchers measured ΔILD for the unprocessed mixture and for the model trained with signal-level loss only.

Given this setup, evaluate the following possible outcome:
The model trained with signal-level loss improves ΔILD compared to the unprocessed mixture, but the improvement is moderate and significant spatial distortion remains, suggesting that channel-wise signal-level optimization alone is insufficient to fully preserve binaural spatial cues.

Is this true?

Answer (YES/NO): NO